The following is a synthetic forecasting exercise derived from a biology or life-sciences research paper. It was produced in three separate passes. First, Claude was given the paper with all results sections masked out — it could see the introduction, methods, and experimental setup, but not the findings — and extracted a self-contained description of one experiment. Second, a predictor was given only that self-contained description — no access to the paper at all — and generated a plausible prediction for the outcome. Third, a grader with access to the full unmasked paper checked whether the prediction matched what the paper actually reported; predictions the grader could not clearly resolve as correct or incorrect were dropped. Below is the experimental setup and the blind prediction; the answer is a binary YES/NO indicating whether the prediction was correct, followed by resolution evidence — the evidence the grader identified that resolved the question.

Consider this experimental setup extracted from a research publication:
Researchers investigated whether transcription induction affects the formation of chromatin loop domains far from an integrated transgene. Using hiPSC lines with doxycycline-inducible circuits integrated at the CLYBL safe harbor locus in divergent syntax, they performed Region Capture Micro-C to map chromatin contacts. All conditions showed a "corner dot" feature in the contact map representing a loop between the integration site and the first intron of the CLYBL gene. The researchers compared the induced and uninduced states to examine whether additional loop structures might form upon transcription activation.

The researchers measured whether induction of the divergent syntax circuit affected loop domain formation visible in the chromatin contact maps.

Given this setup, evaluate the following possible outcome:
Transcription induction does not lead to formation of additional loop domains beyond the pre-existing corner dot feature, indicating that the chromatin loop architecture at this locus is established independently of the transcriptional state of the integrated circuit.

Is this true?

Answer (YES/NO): NO